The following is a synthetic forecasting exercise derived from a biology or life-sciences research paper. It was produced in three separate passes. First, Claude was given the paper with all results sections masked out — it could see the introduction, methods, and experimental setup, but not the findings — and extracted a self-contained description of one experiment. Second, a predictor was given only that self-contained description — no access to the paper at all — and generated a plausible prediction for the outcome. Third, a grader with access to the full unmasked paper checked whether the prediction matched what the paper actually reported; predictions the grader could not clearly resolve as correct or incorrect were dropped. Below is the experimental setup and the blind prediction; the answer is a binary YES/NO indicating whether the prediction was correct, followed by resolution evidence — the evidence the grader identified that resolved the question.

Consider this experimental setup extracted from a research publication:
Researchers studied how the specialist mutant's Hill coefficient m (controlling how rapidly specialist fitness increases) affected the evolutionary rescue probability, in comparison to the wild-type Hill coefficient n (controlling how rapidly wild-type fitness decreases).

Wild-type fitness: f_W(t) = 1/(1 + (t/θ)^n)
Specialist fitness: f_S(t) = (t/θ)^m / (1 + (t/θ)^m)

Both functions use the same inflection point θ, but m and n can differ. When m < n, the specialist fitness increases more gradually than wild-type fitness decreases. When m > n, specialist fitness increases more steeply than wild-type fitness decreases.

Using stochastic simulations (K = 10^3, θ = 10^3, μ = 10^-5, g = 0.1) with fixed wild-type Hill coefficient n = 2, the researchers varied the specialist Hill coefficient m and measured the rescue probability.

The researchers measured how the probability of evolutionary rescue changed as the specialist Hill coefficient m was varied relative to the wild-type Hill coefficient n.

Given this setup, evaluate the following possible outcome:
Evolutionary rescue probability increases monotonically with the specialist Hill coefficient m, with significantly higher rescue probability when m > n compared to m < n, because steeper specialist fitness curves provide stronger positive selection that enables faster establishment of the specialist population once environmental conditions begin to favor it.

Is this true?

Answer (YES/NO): NO